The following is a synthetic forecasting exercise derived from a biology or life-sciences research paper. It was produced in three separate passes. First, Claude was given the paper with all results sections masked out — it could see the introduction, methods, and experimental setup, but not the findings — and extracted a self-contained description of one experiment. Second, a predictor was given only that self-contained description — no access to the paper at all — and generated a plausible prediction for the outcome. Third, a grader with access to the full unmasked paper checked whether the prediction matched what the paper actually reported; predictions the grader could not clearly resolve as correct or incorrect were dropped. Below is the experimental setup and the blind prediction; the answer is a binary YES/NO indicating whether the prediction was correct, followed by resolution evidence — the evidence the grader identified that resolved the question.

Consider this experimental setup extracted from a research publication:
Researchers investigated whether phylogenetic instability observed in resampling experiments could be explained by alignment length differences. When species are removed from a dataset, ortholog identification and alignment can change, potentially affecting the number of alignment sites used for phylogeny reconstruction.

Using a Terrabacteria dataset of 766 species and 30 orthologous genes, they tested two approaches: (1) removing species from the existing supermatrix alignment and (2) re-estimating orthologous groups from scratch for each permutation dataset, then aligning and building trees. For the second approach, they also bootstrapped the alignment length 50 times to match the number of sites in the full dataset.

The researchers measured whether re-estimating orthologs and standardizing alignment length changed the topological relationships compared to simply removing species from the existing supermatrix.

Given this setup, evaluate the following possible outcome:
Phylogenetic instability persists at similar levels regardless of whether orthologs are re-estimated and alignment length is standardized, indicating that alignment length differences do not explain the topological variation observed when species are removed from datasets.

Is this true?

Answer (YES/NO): YES